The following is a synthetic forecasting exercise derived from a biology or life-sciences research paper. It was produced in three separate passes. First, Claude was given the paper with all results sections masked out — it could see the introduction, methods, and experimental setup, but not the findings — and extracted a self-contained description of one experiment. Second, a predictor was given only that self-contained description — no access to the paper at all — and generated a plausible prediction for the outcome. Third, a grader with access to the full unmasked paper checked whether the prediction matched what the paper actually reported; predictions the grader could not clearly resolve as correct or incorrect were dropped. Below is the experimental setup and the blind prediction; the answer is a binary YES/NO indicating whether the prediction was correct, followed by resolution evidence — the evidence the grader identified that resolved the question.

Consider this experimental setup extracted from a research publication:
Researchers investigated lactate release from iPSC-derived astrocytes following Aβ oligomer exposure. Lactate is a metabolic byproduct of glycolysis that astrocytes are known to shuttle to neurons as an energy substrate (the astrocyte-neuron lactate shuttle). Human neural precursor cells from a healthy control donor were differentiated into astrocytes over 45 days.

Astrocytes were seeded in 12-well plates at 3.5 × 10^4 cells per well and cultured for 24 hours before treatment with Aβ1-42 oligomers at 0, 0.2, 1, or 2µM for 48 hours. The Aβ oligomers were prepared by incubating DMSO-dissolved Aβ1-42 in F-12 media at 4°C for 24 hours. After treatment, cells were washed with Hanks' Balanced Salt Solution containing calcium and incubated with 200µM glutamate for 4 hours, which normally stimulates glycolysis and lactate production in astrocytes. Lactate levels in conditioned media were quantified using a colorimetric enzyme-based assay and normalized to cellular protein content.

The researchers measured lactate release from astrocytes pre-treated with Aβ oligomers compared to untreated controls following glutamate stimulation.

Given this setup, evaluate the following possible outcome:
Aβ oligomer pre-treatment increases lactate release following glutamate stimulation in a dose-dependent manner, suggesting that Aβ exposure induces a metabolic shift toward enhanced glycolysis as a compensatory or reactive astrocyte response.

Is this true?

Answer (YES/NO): NO